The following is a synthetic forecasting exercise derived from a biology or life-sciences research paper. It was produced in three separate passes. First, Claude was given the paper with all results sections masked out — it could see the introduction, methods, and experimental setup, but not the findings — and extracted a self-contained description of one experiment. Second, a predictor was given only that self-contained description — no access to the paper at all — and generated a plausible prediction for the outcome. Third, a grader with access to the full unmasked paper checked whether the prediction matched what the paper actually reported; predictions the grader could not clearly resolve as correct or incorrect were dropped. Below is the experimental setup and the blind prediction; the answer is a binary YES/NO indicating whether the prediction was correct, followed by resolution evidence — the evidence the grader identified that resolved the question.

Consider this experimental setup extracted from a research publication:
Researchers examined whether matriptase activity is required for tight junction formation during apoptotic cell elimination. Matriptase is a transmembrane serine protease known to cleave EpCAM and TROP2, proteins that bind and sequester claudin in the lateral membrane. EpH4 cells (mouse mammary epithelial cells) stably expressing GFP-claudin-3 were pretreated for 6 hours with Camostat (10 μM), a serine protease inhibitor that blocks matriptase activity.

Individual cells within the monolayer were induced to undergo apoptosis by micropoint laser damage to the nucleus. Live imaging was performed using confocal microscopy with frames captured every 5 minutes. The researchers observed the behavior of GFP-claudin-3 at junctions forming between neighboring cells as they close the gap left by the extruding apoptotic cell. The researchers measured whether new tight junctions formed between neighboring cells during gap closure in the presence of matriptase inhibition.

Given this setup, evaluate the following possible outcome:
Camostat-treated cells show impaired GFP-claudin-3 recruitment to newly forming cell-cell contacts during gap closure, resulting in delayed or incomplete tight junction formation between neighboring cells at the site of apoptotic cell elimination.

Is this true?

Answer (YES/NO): YES